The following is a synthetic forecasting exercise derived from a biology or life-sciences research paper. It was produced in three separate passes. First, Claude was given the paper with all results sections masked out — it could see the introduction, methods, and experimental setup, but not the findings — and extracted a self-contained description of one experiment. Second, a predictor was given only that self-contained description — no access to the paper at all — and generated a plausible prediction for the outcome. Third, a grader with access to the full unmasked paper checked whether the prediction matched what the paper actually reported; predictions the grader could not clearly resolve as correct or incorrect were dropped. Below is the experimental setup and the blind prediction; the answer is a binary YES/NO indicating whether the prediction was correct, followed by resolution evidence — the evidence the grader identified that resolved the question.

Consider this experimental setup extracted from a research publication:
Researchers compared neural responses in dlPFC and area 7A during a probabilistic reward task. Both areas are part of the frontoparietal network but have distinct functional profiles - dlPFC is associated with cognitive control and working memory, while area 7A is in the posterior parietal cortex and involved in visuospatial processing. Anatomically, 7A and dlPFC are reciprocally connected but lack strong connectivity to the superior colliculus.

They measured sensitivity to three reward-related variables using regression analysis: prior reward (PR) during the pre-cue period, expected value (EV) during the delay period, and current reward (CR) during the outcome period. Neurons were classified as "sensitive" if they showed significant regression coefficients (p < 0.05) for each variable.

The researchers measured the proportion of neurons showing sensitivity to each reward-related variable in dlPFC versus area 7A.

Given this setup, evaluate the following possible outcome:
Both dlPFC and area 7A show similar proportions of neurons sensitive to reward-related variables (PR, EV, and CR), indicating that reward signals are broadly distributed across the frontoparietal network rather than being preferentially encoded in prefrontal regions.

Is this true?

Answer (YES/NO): NO